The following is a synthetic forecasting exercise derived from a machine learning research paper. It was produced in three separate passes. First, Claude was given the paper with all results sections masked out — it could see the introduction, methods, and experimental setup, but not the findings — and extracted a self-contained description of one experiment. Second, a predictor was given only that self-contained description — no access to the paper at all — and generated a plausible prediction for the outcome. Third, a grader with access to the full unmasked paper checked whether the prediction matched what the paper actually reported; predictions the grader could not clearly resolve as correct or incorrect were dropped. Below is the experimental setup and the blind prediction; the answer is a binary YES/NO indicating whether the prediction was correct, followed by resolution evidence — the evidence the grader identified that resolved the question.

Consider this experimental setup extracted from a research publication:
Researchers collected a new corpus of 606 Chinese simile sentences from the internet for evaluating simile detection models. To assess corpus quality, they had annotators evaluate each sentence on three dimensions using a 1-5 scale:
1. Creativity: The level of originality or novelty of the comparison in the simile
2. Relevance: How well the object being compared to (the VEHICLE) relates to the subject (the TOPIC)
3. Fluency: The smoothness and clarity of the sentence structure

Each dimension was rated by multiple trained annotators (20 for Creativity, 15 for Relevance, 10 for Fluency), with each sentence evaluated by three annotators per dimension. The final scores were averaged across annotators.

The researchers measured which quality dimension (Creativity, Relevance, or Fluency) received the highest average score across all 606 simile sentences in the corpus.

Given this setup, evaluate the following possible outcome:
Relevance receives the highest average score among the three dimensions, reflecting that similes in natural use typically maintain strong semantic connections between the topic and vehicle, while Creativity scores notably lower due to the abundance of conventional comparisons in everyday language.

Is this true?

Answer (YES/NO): NO